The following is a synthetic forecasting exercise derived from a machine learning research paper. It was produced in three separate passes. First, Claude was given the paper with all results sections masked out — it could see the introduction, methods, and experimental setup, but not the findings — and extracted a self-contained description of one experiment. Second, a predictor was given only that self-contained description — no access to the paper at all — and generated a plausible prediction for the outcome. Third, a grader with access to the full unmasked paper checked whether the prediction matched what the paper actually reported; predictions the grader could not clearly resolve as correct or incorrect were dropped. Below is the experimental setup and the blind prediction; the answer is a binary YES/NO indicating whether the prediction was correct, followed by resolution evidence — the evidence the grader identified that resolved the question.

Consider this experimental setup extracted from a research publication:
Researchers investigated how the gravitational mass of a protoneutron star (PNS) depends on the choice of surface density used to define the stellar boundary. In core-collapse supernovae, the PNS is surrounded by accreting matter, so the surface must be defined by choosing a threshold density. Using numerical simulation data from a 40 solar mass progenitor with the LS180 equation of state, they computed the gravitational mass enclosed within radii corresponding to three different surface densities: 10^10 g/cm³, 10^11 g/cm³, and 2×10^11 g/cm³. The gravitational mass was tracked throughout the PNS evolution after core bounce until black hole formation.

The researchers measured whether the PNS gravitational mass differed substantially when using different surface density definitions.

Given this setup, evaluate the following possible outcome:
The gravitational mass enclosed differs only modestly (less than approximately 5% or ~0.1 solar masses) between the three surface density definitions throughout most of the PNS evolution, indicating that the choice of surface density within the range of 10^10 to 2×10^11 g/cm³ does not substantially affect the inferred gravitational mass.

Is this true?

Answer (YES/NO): YES